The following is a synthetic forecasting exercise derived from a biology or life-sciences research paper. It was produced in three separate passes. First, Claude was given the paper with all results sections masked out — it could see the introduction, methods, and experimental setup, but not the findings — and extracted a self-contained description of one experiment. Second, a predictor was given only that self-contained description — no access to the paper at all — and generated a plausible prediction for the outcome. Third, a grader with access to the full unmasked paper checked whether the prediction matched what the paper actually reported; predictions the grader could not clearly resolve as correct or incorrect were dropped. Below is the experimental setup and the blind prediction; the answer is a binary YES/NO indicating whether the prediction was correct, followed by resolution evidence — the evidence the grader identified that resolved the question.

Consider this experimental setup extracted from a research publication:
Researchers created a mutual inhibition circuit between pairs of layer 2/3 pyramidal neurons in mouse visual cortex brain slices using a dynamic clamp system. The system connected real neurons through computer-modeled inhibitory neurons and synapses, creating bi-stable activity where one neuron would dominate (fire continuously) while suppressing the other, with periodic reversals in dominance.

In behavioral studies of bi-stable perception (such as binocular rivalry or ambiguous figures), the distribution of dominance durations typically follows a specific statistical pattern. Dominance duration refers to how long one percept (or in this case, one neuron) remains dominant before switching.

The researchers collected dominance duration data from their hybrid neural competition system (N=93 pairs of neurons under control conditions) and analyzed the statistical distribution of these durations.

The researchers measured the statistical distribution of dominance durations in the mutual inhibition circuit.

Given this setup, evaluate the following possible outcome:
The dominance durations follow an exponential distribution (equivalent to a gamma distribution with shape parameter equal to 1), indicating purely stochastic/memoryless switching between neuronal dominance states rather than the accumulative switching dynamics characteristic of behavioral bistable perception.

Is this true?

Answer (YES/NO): NO